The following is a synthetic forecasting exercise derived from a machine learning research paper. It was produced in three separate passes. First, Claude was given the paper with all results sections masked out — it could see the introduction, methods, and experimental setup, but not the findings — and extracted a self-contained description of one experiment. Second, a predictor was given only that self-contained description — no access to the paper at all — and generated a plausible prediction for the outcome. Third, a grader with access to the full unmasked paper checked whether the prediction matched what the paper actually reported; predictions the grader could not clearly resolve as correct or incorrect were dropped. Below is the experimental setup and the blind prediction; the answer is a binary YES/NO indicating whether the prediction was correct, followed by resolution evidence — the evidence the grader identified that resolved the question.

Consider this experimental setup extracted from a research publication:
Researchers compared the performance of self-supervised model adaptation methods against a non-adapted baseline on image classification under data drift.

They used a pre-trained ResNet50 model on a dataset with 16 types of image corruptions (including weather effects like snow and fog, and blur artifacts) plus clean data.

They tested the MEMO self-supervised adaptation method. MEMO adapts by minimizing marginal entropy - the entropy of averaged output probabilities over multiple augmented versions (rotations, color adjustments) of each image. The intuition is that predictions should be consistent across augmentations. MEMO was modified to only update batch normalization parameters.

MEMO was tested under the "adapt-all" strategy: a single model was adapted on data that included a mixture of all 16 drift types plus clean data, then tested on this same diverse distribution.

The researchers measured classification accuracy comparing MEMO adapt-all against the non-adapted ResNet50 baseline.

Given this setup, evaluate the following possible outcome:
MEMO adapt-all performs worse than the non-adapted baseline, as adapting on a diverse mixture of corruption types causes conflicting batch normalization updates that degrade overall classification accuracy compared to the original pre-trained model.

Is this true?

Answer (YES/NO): YES